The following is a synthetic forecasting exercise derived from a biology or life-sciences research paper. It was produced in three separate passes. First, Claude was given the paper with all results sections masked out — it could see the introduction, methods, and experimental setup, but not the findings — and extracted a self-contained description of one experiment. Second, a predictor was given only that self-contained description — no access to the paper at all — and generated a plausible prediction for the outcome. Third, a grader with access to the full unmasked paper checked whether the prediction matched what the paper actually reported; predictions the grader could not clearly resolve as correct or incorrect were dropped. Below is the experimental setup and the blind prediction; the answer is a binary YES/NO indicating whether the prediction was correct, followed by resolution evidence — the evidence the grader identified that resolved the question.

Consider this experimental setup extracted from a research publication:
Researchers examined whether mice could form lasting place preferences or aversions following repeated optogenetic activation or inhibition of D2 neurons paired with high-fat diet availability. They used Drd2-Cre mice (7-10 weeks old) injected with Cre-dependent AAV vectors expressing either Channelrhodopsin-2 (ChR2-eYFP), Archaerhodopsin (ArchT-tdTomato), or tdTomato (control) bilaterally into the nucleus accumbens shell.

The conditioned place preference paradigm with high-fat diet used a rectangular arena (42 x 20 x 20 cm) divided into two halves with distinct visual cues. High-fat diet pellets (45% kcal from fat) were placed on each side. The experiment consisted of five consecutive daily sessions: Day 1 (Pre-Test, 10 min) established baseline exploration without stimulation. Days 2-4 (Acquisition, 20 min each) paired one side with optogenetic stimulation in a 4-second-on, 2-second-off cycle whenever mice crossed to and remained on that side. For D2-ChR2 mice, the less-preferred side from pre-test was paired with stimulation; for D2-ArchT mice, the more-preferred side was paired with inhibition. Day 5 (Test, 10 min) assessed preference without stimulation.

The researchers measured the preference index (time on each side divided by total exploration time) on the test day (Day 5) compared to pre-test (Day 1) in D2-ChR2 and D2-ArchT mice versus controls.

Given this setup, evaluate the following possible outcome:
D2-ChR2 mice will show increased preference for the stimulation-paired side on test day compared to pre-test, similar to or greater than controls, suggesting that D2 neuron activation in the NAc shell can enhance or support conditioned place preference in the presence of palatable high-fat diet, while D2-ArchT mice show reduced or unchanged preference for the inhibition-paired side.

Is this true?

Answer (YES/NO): YES